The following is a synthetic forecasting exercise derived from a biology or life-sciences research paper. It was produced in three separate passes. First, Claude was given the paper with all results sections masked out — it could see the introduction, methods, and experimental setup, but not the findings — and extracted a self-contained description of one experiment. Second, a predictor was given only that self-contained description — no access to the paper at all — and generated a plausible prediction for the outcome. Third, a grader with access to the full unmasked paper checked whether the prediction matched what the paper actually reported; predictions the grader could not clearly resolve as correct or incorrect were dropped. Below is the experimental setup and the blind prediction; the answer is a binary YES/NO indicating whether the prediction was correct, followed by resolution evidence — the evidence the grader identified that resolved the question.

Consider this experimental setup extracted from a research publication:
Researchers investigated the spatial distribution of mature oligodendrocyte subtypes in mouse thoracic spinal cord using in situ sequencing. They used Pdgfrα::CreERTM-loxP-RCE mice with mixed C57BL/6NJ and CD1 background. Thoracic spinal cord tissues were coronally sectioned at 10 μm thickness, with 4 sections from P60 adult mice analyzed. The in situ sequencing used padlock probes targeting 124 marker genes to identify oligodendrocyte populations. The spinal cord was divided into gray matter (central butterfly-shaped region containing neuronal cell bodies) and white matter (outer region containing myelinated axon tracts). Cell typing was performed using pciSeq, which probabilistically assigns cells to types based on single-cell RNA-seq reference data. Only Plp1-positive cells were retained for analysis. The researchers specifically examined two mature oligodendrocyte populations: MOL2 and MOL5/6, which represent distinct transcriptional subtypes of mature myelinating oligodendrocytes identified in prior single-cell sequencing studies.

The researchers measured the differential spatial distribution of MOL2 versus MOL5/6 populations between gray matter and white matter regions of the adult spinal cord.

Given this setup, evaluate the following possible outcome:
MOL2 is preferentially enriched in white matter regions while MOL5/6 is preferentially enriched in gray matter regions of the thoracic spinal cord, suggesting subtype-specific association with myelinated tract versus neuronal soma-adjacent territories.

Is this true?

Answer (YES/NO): YES